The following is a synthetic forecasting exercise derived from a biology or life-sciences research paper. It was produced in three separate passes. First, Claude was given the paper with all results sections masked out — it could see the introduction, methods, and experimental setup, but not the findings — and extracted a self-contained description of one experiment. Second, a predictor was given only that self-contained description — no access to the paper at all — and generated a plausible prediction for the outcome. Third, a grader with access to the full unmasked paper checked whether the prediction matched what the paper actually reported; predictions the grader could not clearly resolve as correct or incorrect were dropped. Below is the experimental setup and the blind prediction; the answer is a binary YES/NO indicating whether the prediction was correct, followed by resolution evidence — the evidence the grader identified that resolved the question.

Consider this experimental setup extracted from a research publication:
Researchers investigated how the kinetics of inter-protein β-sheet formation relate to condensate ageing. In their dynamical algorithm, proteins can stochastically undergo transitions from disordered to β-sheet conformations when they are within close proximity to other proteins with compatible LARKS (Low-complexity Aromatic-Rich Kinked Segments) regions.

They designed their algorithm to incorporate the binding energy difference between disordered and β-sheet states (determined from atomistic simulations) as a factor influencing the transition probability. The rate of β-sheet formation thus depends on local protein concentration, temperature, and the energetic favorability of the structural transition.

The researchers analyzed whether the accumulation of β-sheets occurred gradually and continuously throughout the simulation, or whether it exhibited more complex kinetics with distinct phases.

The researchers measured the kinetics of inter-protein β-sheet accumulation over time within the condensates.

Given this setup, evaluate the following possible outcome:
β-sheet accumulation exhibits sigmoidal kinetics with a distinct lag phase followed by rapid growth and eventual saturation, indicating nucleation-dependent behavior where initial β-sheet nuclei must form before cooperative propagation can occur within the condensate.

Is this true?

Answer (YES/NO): NO